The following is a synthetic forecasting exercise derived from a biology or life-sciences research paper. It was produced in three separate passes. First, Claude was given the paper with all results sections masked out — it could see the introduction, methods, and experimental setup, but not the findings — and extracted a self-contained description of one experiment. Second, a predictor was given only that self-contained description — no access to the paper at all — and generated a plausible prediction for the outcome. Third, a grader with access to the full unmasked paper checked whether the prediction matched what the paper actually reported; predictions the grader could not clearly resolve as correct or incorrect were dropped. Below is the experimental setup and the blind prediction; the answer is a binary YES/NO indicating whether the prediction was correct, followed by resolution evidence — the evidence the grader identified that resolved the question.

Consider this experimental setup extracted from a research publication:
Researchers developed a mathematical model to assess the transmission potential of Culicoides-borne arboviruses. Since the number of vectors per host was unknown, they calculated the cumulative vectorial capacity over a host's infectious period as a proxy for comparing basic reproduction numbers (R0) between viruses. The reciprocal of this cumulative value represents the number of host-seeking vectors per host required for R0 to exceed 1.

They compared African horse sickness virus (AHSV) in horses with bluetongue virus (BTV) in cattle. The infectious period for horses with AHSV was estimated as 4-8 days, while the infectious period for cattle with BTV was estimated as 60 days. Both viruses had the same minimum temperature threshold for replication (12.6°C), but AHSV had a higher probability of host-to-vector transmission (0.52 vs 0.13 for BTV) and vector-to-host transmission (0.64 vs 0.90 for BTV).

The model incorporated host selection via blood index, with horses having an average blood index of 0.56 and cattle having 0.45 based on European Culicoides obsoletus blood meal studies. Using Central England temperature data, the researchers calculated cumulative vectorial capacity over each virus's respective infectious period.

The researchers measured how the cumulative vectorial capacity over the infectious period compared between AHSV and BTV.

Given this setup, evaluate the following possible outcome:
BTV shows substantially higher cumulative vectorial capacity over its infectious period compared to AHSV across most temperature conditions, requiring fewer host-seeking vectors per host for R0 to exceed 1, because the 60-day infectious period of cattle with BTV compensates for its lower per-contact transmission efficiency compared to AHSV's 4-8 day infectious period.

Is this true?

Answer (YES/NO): NO